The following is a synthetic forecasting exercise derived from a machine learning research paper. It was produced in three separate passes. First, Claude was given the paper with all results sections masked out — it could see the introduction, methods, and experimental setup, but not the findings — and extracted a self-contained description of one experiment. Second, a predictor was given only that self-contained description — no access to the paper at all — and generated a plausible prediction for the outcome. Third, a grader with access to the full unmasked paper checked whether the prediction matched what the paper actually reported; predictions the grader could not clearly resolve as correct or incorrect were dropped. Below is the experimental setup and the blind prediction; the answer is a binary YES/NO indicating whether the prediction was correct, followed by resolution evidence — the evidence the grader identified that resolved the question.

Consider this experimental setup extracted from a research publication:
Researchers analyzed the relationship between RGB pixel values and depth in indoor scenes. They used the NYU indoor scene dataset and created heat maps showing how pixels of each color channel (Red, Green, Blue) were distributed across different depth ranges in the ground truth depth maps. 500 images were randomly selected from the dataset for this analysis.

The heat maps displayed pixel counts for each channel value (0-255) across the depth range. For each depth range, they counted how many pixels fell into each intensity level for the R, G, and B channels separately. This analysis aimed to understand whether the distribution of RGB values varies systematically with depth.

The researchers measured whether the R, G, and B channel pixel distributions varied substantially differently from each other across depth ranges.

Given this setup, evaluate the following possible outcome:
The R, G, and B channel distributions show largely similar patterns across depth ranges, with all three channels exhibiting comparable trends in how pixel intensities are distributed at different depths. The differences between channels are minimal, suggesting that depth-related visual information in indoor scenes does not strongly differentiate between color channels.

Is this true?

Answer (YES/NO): YES